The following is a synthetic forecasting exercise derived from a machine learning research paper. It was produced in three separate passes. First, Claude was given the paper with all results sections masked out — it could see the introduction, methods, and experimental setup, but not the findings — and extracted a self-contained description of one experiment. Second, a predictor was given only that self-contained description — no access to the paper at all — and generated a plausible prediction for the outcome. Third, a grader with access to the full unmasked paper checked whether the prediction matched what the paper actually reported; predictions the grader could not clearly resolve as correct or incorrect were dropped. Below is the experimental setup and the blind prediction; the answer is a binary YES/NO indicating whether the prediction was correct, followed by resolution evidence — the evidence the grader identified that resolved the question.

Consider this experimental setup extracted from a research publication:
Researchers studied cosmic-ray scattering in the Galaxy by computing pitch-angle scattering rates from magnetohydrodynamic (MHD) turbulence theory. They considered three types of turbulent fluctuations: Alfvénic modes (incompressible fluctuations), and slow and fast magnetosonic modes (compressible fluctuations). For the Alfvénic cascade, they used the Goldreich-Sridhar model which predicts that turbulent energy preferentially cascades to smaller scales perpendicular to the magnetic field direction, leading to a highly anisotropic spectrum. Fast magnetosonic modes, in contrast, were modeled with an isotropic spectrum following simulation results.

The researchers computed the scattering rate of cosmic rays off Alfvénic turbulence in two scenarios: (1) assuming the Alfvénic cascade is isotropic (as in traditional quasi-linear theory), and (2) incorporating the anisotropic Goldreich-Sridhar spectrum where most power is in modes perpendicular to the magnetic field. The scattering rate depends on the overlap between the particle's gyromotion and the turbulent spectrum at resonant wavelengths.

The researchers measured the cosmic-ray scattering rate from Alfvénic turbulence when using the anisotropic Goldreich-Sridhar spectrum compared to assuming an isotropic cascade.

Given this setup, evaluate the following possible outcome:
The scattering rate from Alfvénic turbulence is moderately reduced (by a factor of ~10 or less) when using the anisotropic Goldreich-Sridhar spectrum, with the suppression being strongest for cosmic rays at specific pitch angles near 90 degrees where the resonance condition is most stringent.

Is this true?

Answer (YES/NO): NO